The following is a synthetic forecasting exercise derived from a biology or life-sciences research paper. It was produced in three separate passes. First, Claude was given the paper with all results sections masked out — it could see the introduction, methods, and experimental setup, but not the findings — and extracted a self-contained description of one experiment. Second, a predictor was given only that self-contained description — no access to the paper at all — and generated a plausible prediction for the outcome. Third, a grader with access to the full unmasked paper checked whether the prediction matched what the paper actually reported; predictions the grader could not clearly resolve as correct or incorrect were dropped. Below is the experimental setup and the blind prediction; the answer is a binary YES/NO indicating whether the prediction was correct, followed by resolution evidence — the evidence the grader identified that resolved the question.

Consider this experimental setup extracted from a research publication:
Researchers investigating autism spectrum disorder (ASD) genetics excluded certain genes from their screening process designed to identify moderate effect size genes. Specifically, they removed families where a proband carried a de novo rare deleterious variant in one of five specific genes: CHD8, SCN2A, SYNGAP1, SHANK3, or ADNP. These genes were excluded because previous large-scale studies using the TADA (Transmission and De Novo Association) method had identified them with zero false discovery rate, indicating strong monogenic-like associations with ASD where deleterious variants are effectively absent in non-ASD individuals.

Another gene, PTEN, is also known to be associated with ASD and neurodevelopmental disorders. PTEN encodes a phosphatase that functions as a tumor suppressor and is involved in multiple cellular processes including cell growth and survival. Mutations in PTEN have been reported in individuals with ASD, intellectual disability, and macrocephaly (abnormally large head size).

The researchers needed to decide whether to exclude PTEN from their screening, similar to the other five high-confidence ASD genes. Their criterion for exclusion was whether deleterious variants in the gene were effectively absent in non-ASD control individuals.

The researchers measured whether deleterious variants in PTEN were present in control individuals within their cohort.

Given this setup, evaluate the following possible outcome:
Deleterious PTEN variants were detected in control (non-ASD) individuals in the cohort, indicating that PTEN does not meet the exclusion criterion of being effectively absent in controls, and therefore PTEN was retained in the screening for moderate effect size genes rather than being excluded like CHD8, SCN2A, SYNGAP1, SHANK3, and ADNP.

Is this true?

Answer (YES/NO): YES